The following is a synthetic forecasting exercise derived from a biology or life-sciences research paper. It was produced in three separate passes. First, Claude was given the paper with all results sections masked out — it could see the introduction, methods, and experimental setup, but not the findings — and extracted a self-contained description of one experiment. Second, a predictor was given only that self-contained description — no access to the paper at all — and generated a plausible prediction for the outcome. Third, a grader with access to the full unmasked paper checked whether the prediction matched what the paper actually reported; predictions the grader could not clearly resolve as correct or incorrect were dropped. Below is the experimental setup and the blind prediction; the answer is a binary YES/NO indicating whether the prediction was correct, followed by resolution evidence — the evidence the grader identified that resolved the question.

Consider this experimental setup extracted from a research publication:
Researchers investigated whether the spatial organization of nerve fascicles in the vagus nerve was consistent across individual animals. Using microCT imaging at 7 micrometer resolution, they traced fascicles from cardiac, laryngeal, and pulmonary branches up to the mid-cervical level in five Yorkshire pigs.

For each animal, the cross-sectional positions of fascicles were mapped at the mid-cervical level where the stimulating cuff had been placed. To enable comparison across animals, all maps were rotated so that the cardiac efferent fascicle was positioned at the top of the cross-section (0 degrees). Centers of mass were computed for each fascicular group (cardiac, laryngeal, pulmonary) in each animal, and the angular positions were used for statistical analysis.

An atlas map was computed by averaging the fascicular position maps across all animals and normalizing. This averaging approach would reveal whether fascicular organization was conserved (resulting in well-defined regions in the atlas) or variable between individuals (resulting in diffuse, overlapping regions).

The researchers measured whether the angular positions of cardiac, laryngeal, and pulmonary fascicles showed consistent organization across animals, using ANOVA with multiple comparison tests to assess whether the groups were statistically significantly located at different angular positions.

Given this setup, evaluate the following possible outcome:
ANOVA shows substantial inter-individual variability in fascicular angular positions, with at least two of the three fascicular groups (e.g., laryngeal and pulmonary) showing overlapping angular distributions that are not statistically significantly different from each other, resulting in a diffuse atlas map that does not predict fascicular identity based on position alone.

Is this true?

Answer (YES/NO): NO